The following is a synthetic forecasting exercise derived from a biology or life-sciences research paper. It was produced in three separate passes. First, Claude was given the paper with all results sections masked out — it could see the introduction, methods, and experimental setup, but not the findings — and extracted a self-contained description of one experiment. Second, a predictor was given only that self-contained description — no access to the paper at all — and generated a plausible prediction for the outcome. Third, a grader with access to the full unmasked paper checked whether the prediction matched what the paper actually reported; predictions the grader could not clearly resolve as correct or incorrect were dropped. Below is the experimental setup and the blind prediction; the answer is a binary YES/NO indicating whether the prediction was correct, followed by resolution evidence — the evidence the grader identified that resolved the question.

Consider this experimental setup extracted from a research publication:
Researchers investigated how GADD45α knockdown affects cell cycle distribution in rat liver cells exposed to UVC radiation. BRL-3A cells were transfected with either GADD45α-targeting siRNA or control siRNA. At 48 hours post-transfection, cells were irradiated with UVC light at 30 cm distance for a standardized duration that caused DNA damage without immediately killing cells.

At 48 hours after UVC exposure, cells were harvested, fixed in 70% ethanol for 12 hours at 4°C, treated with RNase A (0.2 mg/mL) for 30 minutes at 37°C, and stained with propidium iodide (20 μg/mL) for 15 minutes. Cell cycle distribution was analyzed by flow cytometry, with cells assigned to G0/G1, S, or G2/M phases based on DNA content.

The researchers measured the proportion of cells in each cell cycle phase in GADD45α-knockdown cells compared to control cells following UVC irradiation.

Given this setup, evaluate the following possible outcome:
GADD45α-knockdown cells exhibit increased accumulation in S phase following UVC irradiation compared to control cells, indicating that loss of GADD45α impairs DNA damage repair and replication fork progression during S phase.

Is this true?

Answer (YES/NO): NO